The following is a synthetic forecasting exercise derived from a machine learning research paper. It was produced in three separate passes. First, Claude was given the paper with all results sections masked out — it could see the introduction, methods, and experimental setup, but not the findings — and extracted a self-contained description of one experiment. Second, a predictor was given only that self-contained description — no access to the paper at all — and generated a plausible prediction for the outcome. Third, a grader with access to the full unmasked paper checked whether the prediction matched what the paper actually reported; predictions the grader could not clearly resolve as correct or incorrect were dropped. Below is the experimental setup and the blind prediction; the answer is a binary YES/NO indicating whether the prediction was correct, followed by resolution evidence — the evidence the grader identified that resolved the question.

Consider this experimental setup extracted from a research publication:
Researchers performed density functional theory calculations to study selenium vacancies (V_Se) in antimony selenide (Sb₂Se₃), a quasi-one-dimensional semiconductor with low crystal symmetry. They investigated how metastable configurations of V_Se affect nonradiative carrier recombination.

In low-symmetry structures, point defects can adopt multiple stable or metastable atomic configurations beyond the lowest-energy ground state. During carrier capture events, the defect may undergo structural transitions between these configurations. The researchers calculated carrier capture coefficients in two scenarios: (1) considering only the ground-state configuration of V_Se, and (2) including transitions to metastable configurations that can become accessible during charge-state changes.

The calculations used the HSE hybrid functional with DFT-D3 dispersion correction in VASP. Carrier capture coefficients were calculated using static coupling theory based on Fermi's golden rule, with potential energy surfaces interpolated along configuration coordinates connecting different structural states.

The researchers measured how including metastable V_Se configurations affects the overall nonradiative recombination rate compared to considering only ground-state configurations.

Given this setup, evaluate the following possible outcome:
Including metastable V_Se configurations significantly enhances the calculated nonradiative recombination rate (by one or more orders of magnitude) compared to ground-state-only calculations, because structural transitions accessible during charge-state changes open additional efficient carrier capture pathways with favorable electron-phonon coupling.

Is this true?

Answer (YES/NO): YES